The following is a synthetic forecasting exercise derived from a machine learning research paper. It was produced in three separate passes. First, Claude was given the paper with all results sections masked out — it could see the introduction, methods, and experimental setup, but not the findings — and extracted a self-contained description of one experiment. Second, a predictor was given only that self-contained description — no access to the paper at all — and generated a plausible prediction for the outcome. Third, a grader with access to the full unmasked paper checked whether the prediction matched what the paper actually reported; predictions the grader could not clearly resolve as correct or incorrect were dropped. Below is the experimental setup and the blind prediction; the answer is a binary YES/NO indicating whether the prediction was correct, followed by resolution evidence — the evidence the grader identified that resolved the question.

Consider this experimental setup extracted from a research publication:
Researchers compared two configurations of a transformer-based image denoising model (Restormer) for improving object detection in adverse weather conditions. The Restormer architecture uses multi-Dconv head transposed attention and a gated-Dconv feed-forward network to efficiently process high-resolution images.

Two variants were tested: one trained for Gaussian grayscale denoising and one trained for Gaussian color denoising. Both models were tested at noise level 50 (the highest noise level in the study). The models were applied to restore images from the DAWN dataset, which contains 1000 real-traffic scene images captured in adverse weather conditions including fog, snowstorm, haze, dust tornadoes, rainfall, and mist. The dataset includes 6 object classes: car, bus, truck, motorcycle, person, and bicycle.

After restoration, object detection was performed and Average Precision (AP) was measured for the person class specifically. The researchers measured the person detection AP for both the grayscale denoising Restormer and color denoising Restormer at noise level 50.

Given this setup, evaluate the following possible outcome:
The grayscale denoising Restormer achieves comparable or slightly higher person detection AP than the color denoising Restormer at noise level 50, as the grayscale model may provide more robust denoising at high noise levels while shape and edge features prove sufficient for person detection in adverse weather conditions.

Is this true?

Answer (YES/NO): YES